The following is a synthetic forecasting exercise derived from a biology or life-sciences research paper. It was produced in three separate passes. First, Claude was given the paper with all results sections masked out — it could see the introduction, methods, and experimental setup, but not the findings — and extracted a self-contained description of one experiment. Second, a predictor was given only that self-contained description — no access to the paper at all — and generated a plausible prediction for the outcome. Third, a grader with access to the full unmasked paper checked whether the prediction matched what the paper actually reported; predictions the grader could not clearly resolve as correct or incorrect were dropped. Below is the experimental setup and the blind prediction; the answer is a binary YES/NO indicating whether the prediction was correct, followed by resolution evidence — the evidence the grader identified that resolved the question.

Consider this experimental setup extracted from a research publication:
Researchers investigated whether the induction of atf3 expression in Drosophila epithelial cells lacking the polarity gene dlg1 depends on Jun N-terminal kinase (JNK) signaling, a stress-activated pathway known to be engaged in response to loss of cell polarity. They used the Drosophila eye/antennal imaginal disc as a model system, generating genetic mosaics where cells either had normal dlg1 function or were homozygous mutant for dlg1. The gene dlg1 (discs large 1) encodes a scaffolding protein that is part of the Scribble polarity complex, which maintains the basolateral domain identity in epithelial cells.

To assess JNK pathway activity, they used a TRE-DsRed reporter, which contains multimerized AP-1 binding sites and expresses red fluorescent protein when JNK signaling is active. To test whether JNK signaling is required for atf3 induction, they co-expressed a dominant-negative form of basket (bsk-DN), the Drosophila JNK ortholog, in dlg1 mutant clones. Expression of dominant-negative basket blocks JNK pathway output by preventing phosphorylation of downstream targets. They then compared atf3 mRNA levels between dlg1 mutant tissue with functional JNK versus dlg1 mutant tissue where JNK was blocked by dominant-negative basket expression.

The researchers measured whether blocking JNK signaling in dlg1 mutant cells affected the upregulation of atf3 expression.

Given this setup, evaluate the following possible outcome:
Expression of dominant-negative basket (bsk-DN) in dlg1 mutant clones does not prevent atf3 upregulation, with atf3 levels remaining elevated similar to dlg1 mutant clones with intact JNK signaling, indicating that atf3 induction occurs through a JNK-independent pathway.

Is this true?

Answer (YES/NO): YES